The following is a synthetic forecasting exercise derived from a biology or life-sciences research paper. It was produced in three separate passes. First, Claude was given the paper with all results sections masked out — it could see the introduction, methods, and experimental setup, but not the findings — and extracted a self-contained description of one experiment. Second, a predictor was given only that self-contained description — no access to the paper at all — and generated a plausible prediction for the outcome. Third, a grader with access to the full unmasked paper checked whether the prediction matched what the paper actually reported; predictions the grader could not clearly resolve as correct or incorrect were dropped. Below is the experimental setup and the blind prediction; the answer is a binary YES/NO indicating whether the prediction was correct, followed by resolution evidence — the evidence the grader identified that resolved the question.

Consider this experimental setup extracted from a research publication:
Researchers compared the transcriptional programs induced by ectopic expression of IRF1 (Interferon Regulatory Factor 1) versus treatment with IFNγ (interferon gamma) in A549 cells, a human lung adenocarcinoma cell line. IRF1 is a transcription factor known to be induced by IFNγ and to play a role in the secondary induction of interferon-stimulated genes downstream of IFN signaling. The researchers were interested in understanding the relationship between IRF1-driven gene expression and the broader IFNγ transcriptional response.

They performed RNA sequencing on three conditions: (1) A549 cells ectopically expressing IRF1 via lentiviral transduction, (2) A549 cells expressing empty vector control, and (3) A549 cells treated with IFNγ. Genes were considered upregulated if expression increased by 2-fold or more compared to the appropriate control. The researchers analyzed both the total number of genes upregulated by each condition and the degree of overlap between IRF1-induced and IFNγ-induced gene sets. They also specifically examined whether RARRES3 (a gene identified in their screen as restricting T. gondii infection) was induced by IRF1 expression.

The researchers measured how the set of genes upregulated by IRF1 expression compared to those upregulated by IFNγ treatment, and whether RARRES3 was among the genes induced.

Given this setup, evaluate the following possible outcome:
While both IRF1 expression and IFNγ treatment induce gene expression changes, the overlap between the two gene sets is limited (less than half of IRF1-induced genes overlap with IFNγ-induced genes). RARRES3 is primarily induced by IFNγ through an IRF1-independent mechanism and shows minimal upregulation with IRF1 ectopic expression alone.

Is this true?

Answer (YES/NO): NO